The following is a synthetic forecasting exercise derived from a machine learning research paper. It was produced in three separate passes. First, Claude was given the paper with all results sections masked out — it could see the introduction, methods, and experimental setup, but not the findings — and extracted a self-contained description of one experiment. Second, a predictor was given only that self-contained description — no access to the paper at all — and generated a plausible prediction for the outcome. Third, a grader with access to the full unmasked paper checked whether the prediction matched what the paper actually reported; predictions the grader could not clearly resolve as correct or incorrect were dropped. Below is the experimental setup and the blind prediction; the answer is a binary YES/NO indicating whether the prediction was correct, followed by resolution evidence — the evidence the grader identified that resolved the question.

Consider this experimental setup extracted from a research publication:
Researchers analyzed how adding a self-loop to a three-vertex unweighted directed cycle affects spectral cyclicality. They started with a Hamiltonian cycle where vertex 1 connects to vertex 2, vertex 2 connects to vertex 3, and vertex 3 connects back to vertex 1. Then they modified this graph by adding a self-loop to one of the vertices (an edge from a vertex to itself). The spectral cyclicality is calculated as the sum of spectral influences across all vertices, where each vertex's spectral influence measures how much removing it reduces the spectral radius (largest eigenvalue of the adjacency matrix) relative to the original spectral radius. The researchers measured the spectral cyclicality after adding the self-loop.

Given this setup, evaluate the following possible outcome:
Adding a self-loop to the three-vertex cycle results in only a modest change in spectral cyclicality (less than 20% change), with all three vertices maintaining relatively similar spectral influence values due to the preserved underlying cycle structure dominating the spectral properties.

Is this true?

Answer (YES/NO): NO